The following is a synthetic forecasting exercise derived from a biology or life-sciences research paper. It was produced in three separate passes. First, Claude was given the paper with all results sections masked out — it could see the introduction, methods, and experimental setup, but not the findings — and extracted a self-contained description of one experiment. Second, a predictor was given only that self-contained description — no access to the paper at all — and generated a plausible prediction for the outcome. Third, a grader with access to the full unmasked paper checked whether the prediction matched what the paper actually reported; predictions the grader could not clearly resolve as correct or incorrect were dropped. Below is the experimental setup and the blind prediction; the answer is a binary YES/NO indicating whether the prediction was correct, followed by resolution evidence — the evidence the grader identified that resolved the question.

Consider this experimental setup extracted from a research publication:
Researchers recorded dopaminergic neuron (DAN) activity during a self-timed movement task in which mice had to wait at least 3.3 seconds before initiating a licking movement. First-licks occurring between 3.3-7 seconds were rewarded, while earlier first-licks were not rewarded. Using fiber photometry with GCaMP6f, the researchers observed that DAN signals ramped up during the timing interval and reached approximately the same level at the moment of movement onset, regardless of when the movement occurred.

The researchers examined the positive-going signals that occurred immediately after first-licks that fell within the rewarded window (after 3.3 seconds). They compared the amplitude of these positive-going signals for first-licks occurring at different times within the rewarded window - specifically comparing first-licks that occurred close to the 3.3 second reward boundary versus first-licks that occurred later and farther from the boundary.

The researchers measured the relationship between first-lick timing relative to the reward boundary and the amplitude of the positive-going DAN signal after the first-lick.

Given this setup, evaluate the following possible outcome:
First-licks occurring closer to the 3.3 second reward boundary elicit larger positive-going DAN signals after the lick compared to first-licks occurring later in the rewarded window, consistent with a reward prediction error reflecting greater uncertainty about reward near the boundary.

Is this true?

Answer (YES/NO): YES